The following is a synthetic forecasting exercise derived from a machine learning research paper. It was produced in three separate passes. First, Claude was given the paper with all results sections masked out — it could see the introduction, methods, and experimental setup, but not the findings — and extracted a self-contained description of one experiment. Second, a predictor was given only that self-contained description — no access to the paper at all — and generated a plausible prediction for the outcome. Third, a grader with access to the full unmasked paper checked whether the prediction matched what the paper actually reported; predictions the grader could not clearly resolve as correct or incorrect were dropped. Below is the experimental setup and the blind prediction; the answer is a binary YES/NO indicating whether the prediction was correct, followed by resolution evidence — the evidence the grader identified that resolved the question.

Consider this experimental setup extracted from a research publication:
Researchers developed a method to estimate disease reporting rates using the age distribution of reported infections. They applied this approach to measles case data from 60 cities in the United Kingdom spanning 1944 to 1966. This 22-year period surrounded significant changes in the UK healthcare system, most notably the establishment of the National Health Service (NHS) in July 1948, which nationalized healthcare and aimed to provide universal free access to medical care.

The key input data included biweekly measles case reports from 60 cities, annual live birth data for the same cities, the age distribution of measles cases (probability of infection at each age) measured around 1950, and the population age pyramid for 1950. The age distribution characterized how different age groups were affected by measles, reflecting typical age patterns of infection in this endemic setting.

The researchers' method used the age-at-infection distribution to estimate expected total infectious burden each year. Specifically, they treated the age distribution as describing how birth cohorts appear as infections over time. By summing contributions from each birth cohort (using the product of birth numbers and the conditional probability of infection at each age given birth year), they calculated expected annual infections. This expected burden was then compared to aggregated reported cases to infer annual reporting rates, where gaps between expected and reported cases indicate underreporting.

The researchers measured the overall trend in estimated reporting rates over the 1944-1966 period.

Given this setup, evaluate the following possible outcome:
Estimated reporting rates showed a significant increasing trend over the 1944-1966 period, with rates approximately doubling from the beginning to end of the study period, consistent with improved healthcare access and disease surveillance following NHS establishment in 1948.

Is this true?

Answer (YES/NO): NO